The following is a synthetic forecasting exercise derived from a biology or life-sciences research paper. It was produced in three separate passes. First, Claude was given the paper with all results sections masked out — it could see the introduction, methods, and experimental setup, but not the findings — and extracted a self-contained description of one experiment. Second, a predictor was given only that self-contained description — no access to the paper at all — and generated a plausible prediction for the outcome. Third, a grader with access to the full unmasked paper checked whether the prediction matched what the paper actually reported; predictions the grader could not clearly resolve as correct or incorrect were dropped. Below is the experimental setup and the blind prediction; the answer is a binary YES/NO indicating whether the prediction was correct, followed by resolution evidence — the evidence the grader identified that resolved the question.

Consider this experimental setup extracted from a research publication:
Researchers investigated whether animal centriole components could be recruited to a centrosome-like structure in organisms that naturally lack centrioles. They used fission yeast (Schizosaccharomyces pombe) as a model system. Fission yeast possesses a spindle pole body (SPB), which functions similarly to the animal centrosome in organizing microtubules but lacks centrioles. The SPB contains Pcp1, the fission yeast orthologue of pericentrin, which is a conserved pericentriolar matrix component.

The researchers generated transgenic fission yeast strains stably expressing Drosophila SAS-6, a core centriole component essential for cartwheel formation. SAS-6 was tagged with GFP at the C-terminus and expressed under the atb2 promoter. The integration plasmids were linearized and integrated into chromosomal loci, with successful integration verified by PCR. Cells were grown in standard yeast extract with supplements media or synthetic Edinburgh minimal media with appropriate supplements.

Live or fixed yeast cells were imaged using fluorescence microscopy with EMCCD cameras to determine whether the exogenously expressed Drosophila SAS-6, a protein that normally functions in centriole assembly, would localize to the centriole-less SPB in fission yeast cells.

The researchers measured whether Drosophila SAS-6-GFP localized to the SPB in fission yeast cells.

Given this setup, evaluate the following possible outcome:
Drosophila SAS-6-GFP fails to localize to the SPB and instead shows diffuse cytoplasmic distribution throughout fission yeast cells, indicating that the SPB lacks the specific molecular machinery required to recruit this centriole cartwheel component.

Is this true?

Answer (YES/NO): NO